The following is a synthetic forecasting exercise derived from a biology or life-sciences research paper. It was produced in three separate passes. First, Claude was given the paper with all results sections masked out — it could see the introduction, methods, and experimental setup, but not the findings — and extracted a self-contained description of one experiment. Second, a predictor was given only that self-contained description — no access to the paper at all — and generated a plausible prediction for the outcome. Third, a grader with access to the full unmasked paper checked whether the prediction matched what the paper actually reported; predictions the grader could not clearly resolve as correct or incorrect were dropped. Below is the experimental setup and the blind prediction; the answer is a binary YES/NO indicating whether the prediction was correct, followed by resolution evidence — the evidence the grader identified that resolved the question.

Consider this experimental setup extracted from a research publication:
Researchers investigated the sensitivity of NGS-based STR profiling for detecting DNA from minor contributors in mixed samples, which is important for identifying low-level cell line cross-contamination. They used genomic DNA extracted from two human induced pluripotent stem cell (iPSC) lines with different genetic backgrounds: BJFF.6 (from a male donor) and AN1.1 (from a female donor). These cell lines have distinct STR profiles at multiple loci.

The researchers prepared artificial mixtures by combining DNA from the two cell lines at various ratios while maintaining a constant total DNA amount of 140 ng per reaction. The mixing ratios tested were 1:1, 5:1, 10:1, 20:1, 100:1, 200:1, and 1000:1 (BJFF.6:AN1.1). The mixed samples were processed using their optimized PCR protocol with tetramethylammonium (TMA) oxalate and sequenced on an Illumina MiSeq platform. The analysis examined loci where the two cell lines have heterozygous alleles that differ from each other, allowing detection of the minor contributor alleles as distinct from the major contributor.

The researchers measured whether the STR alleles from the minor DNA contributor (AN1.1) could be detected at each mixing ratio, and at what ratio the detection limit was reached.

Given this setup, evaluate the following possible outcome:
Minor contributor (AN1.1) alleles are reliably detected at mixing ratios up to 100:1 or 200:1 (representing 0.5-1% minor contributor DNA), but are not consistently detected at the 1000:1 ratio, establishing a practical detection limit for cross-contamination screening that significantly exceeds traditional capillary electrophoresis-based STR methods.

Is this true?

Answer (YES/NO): YES